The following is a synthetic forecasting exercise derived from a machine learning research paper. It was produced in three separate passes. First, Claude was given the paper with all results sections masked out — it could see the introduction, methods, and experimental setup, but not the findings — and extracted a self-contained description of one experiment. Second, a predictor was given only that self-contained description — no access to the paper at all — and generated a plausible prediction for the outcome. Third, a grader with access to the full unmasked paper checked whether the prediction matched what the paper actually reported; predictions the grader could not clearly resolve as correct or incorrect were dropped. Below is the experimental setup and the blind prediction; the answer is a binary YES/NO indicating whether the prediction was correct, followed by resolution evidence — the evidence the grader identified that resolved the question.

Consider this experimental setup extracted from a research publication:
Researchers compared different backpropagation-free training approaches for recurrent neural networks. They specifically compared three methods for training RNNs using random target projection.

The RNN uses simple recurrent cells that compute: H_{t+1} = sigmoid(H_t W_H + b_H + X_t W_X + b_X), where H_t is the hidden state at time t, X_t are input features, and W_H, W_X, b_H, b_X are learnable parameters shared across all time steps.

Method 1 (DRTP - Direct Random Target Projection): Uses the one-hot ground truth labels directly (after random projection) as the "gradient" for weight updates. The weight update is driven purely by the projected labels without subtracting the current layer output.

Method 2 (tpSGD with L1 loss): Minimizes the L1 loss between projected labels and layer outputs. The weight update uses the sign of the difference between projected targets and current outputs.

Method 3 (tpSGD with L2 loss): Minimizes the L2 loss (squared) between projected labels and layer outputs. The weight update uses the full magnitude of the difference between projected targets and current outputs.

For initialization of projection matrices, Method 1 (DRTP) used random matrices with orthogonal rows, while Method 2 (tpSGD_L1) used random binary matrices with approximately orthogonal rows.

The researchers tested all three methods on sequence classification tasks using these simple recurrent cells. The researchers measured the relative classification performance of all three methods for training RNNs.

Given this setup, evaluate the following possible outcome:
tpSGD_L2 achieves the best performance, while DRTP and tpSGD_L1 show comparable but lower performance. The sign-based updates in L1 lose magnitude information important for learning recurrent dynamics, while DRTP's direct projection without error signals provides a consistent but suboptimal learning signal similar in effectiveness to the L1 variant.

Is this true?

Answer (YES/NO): NO